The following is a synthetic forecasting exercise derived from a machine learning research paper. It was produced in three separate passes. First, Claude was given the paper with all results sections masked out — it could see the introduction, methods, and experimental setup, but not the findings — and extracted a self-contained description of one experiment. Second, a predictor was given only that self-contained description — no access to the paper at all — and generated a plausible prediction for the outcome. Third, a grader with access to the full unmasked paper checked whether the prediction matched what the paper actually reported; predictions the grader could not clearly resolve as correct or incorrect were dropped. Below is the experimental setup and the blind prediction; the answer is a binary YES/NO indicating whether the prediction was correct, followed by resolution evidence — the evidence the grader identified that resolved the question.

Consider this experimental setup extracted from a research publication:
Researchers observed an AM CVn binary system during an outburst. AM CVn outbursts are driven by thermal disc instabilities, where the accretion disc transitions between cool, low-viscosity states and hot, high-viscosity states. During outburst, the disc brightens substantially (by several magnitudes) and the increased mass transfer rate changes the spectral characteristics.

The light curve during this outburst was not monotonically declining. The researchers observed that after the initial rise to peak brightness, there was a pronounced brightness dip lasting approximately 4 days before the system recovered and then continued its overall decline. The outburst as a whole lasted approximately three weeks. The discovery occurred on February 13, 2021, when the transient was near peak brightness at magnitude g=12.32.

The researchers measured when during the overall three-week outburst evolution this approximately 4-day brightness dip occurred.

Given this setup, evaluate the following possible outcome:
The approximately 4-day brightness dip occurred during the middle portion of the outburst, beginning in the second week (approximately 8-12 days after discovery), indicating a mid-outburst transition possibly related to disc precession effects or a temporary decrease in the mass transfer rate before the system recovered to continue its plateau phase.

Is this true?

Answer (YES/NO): NO